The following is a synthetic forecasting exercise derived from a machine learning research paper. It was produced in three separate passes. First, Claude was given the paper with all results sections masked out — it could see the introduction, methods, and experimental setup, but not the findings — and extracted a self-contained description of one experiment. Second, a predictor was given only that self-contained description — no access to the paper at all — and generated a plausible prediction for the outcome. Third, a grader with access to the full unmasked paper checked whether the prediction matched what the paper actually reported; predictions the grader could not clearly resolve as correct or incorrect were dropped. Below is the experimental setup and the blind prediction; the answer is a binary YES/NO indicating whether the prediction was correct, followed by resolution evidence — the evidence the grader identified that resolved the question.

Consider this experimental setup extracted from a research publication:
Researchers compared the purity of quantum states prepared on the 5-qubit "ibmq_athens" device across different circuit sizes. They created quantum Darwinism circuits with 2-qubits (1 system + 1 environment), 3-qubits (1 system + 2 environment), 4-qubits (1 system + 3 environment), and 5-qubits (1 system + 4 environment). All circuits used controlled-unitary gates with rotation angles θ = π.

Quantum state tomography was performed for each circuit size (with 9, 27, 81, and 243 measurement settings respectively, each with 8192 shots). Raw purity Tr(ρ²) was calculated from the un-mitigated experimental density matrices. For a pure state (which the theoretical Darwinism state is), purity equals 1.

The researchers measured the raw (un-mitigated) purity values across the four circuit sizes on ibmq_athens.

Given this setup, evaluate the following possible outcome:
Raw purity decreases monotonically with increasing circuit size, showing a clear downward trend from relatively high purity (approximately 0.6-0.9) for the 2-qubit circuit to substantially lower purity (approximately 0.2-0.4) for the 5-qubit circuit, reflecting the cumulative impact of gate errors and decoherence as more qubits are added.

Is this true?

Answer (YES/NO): NO